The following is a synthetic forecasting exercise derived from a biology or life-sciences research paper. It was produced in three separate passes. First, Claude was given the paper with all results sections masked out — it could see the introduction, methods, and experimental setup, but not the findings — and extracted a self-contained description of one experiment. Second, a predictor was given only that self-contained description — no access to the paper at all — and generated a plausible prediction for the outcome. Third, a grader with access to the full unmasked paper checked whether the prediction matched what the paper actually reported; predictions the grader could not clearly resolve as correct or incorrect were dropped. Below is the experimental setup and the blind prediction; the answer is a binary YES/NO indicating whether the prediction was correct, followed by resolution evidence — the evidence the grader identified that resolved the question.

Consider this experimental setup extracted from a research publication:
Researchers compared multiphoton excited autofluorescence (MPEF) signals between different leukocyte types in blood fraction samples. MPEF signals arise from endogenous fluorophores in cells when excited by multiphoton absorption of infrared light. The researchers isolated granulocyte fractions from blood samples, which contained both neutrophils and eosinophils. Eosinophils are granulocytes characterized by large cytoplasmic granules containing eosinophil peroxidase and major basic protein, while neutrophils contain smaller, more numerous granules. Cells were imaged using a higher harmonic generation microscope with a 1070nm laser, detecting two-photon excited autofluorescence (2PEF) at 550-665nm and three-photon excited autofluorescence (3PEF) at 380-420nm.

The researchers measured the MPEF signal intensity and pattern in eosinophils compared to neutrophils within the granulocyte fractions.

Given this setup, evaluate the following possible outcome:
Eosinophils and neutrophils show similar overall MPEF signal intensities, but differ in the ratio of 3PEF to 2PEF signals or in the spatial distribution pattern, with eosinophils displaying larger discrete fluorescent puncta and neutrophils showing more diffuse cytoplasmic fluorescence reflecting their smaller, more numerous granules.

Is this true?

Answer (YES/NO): NO